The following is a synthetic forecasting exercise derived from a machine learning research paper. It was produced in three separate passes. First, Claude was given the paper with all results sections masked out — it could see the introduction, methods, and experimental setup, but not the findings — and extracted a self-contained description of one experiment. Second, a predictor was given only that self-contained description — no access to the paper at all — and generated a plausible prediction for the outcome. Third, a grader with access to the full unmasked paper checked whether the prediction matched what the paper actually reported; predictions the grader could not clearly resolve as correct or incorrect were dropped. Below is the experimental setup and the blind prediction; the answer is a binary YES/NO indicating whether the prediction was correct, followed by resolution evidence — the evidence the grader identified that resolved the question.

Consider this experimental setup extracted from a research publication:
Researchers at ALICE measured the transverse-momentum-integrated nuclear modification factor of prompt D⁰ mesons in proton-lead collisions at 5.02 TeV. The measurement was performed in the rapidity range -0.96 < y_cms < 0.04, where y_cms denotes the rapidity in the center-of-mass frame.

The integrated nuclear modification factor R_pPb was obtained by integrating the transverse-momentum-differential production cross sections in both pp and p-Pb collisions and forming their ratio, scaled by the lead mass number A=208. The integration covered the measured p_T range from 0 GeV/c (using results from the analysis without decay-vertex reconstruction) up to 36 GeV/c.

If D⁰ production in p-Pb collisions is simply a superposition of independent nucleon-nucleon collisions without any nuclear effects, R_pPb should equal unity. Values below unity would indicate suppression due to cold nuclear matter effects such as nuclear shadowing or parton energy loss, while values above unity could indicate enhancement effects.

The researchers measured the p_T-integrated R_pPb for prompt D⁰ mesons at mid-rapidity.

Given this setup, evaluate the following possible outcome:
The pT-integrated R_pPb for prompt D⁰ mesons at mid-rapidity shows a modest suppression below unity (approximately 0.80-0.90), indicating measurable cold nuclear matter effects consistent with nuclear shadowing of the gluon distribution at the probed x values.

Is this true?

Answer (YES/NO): NO